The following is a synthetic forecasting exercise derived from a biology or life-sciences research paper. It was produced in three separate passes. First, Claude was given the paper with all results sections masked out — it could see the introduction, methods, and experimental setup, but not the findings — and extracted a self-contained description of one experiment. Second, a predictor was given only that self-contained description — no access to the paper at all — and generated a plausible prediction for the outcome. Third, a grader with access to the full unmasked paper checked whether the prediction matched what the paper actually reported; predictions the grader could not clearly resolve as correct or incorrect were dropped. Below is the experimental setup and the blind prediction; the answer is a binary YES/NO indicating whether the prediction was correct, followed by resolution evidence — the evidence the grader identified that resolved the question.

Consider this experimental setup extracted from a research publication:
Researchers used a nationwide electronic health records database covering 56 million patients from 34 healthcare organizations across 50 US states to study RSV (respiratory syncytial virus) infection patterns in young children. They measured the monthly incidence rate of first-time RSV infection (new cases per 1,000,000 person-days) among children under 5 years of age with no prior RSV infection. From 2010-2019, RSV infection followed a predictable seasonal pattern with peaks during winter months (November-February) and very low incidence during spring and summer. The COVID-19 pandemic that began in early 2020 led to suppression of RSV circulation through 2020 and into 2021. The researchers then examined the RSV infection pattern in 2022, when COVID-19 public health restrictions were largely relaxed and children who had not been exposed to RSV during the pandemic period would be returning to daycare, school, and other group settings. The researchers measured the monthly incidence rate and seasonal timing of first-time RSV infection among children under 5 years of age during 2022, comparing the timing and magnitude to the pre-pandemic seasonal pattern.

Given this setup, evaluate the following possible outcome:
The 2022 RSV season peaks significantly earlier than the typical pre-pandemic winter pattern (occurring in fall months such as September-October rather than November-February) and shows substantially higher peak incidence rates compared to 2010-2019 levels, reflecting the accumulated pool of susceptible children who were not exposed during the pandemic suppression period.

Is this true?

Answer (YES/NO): NO